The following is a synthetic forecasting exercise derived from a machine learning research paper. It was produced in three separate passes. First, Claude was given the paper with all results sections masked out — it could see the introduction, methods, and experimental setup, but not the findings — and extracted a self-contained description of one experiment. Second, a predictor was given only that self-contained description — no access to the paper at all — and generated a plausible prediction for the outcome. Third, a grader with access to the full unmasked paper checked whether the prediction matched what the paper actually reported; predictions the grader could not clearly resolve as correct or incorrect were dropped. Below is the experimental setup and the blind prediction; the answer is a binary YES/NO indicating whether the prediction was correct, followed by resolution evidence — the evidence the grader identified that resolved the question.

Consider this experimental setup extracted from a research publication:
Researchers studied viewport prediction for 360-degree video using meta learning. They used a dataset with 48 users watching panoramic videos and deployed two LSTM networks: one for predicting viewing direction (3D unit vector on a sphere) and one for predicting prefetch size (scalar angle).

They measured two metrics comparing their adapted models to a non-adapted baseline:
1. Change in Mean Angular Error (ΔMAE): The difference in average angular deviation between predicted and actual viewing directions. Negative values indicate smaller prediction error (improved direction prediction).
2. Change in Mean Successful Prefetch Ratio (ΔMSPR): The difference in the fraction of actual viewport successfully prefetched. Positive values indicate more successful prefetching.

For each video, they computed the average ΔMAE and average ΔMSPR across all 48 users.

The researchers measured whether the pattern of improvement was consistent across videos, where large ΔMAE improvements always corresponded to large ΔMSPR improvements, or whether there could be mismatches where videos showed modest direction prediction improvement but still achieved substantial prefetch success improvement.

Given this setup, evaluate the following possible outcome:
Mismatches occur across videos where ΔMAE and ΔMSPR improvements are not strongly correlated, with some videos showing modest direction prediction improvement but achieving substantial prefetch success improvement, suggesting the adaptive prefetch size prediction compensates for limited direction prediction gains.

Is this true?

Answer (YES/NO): NO